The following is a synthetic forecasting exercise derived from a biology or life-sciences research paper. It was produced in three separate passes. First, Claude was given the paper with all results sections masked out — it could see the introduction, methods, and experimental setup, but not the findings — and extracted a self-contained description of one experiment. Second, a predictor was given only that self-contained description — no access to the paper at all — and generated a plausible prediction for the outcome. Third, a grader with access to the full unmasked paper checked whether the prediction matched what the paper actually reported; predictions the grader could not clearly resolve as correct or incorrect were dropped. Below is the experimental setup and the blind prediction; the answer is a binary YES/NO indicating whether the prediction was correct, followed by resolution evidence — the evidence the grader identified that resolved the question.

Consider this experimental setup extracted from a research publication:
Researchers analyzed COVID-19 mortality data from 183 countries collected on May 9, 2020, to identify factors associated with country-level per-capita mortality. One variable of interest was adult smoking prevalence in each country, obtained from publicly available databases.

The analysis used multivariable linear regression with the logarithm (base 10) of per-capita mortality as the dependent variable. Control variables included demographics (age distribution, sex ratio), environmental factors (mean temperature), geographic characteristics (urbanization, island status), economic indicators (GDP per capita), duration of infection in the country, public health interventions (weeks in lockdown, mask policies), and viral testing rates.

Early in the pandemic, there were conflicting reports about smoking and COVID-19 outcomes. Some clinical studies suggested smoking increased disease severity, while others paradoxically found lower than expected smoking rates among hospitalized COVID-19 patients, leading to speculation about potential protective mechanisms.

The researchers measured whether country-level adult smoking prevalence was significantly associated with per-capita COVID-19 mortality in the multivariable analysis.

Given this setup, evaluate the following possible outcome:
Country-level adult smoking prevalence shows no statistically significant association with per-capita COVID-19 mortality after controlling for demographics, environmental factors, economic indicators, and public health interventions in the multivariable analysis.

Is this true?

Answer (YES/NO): YES